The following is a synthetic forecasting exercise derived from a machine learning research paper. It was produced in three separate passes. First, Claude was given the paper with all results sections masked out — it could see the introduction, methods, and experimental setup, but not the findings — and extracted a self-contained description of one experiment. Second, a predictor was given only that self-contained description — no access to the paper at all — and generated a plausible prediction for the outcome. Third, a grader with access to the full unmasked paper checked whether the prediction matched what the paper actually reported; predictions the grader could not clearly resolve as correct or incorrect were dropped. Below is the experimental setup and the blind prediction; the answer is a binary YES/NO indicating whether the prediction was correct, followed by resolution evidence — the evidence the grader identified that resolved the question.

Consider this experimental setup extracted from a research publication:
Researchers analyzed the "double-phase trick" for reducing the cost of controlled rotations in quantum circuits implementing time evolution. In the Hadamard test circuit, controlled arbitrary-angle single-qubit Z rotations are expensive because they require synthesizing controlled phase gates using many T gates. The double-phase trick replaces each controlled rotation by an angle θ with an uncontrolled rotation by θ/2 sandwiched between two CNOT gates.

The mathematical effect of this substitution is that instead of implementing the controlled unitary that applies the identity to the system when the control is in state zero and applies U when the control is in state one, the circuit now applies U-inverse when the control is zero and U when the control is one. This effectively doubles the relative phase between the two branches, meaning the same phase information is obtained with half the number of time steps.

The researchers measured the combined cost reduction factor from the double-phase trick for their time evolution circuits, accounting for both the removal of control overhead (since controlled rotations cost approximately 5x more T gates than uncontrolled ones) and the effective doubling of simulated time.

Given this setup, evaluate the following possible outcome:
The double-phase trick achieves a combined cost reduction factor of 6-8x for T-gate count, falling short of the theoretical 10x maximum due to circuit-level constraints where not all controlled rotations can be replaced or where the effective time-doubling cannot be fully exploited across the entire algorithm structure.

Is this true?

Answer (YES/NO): NO